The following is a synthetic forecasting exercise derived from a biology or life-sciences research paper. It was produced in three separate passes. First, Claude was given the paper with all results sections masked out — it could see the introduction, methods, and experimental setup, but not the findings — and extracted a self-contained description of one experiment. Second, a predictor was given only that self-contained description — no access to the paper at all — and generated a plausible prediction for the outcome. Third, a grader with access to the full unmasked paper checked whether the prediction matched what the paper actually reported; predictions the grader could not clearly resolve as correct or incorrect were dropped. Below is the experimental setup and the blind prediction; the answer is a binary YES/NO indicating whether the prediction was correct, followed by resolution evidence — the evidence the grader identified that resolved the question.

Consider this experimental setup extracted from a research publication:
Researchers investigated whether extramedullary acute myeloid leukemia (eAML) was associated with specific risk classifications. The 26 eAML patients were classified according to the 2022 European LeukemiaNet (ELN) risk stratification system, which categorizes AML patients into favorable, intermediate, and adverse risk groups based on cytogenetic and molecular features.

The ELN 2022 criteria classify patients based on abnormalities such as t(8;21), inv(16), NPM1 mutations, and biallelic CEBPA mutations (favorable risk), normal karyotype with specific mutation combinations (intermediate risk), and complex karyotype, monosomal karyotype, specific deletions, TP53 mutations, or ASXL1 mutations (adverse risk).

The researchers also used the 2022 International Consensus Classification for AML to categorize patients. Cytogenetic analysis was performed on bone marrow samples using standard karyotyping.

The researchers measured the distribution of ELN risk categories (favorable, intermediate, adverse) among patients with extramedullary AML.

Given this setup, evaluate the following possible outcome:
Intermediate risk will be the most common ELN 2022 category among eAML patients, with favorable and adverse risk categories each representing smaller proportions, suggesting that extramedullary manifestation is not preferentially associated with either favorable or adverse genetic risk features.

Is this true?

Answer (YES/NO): NO